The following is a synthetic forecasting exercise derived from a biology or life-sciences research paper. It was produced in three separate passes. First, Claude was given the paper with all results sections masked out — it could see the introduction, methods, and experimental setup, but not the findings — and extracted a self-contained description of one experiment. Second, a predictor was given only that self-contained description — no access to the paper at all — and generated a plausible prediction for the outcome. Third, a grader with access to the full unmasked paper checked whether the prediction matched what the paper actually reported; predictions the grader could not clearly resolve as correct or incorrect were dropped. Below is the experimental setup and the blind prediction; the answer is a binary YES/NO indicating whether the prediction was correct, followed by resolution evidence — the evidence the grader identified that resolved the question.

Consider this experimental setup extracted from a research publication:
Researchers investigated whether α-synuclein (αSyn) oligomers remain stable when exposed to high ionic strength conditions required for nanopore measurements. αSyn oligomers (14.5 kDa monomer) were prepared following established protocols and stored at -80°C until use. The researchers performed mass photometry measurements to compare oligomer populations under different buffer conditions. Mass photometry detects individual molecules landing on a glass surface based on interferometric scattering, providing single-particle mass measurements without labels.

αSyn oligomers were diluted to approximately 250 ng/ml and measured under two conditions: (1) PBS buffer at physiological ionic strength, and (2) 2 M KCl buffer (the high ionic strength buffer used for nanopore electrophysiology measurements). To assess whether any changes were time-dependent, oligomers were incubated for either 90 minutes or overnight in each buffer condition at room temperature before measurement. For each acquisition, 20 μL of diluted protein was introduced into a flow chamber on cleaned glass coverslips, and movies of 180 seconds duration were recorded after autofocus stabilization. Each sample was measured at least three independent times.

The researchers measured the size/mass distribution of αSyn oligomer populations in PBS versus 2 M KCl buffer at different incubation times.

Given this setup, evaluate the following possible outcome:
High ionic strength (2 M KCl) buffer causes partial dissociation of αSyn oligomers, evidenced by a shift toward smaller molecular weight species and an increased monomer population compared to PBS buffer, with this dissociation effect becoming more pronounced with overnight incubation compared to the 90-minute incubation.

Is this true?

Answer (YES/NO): NO